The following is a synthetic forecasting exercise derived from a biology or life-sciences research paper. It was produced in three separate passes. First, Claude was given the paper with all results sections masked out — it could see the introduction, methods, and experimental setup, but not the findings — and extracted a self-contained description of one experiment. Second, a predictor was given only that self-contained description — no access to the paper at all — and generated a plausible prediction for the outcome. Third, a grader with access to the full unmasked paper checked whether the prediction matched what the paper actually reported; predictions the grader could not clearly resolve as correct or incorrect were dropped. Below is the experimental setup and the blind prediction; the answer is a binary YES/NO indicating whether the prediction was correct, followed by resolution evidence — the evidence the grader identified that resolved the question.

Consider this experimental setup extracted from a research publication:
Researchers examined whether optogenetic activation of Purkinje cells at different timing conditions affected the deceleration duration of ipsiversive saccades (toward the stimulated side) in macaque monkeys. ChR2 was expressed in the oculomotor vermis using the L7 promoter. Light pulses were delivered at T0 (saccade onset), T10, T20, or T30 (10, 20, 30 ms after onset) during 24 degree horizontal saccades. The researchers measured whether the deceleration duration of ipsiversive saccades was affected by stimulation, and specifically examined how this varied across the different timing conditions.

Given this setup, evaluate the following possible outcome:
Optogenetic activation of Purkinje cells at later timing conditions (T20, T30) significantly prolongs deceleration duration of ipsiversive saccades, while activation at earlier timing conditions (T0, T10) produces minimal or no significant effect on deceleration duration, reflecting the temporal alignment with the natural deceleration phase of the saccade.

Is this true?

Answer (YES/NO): NO